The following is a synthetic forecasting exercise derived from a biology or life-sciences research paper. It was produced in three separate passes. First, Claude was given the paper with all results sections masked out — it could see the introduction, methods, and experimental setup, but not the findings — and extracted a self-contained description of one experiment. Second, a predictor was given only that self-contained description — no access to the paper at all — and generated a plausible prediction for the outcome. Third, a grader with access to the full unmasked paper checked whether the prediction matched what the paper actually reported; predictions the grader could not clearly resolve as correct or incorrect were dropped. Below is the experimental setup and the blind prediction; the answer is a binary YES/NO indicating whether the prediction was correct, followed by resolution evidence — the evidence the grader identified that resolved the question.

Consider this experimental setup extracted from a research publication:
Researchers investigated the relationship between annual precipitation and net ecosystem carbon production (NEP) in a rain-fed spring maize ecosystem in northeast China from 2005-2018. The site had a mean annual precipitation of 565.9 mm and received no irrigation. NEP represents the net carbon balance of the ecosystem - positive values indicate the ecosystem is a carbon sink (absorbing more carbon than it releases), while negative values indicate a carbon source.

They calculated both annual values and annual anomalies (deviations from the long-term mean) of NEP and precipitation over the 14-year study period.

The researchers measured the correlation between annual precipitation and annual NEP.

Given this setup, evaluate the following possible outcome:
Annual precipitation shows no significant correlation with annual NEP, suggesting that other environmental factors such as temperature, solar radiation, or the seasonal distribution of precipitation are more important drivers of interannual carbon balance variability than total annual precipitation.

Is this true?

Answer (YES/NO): NO